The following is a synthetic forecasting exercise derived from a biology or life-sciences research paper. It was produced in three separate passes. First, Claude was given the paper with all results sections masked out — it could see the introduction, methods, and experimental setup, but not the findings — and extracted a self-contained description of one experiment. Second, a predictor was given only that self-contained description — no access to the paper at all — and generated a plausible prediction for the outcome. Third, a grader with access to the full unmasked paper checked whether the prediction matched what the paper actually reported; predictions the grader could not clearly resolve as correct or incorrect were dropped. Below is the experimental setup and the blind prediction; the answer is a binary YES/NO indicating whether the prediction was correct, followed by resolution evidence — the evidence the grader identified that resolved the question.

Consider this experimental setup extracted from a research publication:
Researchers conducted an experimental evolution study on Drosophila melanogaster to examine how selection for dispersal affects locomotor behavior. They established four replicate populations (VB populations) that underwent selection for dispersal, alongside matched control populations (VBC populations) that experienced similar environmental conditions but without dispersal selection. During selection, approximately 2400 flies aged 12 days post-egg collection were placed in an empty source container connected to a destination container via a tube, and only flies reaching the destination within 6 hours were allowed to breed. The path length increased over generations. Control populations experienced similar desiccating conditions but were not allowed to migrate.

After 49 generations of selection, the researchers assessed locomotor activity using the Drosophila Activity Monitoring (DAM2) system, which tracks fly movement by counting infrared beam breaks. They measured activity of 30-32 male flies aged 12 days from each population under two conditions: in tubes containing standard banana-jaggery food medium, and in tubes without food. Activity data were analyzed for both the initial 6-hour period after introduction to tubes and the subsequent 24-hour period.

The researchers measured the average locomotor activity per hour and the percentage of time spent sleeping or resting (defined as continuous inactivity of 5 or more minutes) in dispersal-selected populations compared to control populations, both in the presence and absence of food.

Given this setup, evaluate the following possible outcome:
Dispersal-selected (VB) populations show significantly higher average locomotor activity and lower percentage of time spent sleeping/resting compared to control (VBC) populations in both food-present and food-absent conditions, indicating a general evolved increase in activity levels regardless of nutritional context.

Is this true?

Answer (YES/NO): NO